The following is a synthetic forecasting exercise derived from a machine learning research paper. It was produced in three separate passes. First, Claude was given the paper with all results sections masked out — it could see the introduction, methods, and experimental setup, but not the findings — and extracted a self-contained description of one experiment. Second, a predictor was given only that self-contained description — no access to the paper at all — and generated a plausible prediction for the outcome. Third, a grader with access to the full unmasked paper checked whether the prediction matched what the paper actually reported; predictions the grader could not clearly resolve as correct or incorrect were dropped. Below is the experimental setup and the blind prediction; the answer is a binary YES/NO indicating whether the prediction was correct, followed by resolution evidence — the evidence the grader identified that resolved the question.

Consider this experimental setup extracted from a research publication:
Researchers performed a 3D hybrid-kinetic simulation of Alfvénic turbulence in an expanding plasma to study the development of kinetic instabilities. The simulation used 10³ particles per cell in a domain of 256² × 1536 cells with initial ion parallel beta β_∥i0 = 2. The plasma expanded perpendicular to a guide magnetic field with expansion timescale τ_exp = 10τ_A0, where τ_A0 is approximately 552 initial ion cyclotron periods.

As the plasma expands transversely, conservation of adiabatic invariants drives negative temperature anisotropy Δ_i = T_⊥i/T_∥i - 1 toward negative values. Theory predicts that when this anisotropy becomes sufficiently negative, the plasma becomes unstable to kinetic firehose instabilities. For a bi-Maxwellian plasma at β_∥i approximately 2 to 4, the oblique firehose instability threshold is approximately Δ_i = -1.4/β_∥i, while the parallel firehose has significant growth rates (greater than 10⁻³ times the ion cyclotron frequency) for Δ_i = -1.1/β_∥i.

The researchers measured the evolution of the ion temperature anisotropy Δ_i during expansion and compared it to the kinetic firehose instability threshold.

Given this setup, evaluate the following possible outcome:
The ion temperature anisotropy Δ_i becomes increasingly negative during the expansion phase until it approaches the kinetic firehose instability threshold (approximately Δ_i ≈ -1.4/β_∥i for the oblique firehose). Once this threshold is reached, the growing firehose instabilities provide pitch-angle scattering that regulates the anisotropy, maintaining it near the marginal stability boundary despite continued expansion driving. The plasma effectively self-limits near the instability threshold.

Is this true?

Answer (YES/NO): YES